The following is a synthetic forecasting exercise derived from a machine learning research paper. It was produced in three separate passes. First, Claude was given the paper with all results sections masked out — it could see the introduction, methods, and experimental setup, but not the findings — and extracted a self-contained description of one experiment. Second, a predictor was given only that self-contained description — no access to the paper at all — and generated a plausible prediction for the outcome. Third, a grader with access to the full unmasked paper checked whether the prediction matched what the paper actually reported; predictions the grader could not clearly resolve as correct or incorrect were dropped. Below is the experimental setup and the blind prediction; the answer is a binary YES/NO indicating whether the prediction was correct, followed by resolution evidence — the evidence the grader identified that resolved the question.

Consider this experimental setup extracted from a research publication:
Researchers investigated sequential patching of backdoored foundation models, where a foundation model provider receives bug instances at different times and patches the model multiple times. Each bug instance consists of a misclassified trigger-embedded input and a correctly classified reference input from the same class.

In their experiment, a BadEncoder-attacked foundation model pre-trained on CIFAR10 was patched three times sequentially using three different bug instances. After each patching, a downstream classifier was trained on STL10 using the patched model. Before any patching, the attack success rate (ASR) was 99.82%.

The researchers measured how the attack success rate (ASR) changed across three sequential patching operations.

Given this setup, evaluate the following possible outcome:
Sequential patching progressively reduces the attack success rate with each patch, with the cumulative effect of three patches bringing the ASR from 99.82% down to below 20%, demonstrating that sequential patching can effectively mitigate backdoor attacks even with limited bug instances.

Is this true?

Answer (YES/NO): YES